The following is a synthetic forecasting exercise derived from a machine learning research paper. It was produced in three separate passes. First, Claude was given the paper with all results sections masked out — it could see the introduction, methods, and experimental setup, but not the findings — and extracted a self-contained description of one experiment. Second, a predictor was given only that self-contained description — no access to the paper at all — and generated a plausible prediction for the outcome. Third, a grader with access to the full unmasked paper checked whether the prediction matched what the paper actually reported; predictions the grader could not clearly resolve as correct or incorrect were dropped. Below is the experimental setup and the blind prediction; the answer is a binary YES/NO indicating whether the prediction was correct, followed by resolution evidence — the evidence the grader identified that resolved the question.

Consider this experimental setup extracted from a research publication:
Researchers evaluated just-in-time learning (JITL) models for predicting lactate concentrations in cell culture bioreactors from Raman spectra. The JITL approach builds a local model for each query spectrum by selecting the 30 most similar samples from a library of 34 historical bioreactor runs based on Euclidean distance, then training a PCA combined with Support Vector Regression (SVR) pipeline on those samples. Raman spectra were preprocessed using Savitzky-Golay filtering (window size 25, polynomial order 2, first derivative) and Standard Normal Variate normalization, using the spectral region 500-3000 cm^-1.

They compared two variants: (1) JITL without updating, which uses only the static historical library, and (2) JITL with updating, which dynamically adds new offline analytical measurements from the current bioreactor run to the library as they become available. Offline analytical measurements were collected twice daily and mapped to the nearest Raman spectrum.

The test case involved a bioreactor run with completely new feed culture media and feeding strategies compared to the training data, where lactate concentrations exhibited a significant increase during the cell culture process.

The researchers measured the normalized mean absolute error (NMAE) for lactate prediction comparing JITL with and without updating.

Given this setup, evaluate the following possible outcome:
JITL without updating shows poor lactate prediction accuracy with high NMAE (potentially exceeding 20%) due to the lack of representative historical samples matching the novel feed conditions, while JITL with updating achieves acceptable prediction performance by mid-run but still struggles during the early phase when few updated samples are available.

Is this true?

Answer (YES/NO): NO